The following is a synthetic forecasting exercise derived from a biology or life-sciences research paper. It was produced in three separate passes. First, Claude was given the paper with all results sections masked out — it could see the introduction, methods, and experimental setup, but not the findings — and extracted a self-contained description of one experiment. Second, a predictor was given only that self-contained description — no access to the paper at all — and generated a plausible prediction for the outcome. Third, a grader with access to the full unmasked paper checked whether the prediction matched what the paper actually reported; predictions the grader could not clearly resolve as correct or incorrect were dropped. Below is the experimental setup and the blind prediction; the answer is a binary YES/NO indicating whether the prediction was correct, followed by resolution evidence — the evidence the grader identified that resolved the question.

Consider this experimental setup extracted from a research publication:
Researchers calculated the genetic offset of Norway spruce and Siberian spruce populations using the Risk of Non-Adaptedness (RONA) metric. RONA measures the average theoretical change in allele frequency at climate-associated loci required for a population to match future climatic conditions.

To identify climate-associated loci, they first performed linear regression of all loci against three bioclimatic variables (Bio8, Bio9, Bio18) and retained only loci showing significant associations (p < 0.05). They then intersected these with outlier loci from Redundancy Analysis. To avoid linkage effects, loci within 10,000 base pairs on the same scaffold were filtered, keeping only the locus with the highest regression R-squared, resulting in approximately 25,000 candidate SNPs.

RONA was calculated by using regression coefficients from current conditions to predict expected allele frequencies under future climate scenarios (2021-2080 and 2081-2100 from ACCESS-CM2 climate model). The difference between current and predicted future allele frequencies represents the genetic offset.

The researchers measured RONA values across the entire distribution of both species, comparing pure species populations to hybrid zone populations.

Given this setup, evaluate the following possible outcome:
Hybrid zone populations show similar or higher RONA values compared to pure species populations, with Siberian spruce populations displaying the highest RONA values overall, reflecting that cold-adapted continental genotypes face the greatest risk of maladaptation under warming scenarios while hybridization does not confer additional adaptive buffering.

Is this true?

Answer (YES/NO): NO